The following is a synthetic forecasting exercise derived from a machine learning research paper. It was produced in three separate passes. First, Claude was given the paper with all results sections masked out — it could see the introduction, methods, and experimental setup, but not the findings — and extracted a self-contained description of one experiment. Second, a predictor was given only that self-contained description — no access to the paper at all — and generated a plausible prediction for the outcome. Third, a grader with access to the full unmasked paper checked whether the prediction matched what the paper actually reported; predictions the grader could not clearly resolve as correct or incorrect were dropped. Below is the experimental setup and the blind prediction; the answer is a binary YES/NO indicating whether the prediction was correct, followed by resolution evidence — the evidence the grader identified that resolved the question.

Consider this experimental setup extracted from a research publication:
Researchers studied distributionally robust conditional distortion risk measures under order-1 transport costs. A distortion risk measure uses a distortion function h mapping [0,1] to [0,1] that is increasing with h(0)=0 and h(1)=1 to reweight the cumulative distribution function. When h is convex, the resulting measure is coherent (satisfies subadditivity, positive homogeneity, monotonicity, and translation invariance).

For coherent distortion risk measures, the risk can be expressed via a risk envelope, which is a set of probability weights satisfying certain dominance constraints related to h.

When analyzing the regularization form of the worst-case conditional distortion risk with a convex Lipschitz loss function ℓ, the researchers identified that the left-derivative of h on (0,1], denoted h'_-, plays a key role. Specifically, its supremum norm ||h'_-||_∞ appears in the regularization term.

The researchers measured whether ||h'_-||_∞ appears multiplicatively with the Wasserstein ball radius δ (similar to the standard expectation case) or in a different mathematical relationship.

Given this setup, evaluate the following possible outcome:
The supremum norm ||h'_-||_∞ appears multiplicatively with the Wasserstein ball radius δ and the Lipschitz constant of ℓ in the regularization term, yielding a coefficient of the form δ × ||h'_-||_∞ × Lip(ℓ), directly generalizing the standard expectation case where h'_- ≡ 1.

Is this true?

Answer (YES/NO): YES